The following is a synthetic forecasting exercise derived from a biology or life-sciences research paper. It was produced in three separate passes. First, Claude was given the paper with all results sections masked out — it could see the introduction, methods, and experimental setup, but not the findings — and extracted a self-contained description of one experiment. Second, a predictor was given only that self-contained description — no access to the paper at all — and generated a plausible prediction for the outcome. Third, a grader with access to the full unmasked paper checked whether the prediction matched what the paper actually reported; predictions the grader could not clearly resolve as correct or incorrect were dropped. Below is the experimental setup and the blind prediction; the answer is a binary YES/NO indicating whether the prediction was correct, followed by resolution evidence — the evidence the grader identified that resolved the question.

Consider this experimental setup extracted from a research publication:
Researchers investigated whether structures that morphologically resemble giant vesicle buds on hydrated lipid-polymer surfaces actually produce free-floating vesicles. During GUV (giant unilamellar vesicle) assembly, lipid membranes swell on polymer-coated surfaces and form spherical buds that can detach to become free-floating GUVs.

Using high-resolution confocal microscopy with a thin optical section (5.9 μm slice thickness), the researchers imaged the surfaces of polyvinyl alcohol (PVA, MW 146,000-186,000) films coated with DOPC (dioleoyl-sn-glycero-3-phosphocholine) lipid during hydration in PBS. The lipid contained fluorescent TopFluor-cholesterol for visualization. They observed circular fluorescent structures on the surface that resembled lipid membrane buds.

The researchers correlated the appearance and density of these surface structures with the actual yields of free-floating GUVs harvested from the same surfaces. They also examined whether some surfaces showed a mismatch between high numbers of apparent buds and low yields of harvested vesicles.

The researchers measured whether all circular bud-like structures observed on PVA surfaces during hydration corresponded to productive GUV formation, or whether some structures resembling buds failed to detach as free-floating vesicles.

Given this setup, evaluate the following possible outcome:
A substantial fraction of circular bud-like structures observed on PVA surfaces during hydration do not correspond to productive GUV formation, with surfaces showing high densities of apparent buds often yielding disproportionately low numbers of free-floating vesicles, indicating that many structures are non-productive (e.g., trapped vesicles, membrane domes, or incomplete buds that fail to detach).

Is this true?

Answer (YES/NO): YES